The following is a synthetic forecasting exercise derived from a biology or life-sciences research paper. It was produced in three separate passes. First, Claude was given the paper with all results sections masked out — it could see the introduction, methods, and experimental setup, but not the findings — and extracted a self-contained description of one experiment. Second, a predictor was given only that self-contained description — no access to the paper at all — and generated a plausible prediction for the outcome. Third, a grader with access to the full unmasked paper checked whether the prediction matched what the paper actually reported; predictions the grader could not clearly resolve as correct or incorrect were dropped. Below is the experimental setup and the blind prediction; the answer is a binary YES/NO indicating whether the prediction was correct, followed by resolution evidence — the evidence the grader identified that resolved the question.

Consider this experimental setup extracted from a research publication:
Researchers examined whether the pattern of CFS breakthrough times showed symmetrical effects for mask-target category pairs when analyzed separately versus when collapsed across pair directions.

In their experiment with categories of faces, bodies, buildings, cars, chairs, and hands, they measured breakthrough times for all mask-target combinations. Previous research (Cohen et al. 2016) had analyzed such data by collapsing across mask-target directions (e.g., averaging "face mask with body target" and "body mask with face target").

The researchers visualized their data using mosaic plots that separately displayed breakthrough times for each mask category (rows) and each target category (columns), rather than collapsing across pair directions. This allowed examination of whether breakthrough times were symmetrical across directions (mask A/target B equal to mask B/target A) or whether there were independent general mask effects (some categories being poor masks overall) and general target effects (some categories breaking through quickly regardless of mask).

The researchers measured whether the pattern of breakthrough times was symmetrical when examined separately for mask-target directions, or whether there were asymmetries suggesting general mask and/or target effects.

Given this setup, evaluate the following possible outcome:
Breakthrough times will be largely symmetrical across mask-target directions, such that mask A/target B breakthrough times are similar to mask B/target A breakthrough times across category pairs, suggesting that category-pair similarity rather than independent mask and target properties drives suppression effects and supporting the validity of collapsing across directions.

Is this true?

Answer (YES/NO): NO